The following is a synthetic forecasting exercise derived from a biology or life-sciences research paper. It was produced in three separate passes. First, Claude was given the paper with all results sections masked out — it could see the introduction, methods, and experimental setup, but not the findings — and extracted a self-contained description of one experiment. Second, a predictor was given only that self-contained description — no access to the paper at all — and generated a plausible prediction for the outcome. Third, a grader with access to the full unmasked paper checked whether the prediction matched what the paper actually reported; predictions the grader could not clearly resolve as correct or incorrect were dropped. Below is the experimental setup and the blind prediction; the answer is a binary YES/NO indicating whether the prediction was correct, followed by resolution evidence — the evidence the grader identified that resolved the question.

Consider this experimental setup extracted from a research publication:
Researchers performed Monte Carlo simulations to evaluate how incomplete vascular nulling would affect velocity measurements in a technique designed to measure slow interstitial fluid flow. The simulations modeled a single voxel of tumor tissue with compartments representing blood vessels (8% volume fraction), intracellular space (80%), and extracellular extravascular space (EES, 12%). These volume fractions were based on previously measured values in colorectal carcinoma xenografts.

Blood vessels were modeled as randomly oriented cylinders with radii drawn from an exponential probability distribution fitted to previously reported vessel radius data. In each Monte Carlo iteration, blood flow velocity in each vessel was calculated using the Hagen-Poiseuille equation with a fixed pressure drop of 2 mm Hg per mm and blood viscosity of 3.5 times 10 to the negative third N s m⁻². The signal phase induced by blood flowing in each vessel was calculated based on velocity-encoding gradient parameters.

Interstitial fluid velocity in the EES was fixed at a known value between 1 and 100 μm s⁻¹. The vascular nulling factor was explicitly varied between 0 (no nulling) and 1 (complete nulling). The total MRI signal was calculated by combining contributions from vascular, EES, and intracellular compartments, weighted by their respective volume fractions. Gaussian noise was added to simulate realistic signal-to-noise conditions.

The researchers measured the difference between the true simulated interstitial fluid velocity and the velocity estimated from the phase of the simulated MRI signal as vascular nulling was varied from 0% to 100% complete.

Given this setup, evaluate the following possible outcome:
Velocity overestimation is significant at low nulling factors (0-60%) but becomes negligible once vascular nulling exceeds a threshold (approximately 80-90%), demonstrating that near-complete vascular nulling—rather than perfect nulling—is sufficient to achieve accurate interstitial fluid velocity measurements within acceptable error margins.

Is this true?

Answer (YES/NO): NO